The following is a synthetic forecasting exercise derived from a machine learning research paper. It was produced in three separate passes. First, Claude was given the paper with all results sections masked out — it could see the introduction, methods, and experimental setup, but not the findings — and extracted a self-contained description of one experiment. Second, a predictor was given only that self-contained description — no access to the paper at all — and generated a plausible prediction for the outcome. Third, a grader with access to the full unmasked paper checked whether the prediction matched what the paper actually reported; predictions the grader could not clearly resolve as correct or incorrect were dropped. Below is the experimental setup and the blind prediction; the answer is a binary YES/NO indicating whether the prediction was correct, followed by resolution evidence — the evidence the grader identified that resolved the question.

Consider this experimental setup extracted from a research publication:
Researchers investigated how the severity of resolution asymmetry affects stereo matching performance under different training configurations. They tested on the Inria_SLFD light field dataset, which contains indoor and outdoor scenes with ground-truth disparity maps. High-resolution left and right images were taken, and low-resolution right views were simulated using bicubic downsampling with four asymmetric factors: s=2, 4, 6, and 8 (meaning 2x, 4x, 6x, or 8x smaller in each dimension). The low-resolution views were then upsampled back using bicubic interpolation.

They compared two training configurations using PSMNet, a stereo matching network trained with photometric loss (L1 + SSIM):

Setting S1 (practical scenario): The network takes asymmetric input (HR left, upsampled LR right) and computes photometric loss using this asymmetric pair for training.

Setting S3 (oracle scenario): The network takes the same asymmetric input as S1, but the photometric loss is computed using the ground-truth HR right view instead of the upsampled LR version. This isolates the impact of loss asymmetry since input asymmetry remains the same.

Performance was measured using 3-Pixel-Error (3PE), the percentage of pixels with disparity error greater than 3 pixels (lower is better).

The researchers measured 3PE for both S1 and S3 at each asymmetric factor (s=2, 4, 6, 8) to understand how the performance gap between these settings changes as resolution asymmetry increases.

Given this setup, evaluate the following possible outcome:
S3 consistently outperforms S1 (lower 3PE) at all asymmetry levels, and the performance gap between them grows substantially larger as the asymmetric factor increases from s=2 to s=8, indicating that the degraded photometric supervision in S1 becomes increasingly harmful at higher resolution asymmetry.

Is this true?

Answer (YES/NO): YES